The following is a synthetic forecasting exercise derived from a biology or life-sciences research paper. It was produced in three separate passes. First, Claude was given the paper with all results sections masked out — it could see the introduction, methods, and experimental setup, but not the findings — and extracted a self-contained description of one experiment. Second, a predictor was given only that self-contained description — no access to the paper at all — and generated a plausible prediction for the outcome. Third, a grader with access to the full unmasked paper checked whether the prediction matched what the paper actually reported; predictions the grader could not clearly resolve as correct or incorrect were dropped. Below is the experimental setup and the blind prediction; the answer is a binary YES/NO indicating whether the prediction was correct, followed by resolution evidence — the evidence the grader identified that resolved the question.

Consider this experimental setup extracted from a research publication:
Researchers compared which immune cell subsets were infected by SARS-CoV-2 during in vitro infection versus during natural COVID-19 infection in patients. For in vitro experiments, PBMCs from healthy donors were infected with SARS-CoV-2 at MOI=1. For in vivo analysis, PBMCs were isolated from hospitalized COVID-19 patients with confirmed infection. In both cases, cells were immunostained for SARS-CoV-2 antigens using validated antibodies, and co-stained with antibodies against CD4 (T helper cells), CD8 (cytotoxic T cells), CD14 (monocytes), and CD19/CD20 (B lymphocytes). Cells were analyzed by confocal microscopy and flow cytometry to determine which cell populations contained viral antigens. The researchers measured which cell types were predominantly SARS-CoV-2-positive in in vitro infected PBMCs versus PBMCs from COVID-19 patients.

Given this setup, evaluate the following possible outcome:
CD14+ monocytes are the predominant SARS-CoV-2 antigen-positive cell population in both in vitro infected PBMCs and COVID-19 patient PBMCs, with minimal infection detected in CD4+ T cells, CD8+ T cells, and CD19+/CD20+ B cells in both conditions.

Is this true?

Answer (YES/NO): NO